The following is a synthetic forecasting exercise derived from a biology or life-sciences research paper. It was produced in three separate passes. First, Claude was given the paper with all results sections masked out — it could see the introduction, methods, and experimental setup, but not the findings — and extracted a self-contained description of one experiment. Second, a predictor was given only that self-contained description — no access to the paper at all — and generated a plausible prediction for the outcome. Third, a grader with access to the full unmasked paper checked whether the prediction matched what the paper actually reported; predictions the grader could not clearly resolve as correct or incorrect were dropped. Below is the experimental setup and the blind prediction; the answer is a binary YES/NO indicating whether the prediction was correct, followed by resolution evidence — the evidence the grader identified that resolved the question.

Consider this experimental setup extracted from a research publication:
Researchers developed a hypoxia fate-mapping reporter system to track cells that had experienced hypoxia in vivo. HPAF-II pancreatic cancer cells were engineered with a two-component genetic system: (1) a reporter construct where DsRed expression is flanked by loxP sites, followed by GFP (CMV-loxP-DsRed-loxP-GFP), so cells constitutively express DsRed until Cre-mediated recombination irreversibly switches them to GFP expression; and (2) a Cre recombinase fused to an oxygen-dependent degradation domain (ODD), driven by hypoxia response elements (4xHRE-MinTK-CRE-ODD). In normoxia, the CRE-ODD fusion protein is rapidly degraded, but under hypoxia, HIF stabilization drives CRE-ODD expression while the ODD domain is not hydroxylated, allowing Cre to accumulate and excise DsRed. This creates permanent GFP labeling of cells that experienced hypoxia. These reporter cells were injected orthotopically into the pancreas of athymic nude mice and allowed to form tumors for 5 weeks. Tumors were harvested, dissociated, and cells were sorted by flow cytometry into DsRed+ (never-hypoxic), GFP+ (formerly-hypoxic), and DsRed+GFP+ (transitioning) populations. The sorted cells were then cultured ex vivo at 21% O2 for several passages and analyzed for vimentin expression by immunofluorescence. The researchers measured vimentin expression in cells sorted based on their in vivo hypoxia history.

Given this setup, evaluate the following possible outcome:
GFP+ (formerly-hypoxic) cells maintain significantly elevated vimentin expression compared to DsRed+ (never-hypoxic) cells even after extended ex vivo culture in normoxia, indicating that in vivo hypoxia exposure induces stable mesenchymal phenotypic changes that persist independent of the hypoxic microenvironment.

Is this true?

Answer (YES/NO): YES